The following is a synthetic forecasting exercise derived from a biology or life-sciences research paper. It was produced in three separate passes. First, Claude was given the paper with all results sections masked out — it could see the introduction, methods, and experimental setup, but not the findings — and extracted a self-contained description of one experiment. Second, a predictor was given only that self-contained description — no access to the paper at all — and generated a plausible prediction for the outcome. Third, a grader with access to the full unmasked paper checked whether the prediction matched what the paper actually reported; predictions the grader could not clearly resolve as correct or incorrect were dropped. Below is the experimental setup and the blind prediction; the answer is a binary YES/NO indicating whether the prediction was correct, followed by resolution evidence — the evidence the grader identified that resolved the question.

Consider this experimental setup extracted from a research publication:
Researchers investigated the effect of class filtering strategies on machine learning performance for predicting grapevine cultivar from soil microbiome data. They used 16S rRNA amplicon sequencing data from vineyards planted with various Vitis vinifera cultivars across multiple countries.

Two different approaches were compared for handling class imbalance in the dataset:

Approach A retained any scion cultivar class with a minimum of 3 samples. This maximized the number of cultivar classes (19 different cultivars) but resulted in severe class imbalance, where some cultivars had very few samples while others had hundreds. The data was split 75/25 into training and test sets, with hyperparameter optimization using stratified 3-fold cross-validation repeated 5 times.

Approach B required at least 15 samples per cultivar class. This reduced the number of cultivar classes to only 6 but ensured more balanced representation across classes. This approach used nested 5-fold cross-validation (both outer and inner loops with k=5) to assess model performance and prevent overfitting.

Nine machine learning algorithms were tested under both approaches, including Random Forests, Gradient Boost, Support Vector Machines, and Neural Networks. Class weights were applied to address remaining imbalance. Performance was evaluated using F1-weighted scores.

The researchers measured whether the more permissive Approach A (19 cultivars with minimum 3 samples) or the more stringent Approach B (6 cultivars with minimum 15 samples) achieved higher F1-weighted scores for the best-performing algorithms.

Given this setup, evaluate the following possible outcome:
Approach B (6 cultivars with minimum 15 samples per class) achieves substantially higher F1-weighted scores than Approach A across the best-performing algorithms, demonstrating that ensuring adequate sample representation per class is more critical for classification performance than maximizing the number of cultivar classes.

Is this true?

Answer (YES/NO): NO